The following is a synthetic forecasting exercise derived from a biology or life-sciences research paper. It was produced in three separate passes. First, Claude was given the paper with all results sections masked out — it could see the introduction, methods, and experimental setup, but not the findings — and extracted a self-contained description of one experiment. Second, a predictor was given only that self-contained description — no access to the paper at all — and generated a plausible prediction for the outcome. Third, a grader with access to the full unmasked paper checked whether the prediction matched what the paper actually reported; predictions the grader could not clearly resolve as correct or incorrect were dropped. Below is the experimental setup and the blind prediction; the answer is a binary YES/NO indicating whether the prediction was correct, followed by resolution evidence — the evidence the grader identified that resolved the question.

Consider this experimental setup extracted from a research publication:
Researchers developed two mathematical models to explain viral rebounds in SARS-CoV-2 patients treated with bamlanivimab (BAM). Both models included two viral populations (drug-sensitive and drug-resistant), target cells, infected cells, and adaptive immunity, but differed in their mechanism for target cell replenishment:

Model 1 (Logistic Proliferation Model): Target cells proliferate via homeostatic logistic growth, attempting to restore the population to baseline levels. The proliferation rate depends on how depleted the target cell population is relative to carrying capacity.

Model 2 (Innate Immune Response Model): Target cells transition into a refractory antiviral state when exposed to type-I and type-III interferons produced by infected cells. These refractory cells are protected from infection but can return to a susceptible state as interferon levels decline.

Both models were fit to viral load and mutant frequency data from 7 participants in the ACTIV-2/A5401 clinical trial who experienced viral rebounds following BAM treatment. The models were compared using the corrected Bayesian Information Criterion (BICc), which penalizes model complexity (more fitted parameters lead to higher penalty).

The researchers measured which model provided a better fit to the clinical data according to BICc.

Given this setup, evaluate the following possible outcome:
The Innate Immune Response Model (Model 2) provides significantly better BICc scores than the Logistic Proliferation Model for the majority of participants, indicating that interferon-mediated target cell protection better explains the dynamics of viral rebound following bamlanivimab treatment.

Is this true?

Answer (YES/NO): NO